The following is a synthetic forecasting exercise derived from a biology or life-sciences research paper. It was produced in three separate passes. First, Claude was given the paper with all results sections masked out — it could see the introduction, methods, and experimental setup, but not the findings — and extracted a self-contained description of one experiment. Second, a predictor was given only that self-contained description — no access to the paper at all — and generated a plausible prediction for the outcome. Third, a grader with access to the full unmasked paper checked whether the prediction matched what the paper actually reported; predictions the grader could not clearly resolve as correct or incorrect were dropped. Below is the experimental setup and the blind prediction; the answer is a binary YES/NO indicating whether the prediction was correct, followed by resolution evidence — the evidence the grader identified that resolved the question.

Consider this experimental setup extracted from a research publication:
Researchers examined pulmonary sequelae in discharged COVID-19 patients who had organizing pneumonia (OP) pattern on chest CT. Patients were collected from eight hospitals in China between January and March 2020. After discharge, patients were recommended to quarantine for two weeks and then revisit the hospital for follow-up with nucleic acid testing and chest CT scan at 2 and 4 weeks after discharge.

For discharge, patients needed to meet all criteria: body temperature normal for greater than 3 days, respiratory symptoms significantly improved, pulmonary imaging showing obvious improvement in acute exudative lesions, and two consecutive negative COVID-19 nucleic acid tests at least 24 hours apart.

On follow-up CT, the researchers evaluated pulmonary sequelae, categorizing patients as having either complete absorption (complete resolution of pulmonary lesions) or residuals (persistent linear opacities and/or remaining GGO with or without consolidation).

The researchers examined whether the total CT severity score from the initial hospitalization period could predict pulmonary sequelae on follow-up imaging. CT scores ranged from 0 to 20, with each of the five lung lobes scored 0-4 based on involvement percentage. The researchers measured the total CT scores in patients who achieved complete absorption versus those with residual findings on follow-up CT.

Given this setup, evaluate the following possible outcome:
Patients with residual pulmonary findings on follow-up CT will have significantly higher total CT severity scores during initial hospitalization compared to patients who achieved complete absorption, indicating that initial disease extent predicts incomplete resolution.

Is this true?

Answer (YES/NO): YES